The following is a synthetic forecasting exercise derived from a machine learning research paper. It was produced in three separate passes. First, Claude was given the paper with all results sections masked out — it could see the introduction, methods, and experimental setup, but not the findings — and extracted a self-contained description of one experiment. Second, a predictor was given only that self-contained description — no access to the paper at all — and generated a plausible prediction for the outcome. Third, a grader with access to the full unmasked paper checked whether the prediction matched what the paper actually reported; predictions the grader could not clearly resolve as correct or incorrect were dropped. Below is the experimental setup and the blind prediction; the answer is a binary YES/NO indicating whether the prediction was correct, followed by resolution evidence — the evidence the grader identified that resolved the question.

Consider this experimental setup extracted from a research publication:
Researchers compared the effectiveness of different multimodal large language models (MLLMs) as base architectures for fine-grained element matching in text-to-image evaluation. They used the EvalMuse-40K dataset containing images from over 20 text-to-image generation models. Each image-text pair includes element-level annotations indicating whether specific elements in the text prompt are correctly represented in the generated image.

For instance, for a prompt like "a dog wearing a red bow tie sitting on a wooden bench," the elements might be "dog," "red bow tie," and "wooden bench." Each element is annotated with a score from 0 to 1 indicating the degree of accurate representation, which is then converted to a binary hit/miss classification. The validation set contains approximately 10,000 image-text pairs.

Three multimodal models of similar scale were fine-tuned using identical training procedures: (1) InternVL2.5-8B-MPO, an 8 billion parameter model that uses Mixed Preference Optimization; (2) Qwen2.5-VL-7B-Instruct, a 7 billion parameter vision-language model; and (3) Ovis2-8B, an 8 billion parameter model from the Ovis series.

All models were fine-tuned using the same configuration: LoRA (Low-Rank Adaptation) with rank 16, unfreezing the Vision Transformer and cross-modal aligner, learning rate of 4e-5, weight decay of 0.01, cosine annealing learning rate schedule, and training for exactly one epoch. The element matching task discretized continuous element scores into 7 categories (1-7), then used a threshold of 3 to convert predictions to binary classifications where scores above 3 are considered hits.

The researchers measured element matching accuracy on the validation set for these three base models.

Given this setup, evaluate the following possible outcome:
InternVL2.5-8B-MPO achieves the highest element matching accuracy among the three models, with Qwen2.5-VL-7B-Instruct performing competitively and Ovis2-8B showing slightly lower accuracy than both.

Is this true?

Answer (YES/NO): NO